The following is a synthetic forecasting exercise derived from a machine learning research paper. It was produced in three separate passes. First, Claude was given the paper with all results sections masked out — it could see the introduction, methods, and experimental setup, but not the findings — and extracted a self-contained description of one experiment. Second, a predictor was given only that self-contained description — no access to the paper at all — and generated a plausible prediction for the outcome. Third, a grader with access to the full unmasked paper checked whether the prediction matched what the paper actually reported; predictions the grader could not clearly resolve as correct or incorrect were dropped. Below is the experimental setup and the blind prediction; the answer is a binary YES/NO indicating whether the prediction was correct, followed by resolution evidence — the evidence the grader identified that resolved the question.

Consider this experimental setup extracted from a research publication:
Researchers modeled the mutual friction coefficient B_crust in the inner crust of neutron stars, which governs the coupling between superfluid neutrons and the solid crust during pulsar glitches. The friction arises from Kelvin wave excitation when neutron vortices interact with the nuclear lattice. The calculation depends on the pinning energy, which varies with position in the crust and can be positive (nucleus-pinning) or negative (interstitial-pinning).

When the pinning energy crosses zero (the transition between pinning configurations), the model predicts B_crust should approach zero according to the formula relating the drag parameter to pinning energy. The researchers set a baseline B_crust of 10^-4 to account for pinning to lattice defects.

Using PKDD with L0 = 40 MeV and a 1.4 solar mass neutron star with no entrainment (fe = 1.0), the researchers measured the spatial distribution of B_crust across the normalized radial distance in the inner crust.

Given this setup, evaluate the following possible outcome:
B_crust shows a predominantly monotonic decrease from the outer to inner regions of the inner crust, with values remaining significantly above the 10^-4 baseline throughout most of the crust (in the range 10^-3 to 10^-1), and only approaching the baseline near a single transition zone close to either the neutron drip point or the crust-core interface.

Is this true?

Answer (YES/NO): NO